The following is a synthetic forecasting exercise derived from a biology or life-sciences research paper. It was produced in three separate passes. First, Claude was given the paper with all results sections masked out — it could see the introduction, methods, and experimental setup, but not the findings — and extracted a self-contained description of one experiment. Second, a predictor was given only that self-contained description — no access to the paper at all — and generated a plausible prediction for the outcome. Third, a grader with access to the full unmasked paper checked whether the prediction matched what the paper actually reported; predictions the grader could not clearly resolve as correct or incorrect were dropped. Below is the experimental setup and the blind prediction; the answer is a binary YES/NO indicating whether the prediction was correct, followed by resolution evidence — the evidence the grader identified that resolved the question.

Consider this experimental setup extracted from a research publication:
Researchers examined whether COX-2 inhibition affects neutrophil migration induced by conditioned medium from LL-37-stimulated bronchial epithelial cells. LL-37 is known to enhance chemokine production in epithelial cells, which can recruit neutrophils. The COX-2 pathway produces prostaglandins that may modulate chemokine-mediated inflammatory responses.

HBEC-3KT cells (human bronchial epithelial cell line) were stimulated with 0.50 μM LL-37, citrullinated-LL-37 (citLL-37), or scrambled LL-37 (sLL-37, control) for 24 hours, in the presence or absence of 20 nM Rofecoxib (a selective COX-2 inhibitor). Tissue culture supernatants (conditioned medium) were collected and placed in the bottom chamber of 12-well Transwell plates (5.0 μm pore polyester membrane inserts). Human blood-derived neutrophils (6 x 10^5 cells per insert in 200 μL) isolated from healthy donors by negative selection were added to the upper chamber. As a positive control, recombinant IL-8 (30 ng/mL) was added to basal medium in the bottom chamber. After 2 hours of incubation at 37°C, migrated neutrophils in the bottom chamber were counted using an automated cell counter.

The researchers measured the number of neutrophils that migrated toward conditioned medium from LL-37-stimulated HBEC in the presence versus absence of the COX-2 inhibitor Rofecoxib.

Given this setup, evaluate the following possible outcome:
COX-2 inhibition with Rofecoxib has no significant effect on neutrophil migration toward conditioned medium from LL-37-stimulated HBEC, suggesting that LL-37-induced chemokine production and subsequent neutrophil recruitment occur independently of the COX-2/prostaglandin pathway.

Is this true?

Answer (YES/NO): NO